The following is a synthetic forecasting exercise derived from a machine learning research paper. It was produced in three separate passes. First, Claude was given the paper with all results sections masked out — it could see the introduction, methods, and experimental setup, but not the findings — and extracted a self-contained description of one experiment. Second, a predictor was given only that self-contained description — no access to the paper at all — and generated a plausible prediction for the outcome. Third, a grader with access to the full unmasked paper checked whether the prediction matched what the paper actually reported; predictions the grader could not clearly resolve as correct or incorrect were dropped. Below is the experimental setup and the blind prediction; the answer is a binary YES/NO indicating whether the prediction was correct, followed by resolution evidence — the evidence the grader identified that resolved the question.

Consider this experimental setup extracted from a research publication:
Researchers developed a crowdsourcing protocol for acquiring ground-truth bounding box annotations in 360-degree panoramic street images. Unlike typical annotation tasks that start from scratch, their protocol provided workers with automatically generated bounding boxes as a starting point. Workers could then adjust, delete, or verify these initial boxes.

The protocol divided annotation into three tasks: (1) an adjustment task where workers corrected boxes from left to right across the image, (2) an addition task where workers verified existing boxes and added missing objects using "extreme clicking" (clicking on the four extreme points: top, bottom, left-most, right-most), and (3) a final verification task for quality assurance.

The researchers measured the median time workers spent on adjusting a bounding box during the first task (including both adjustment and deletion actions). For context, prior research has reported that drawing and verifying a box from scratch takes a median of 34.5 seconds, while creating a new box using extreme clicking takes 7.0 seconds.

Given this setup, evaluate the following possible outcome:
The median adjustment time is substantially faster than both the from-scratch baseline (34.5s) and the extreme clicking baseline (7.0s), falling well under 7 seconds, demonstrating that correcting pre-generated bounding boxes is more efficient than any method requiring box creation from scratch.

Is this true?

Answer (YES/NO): NO